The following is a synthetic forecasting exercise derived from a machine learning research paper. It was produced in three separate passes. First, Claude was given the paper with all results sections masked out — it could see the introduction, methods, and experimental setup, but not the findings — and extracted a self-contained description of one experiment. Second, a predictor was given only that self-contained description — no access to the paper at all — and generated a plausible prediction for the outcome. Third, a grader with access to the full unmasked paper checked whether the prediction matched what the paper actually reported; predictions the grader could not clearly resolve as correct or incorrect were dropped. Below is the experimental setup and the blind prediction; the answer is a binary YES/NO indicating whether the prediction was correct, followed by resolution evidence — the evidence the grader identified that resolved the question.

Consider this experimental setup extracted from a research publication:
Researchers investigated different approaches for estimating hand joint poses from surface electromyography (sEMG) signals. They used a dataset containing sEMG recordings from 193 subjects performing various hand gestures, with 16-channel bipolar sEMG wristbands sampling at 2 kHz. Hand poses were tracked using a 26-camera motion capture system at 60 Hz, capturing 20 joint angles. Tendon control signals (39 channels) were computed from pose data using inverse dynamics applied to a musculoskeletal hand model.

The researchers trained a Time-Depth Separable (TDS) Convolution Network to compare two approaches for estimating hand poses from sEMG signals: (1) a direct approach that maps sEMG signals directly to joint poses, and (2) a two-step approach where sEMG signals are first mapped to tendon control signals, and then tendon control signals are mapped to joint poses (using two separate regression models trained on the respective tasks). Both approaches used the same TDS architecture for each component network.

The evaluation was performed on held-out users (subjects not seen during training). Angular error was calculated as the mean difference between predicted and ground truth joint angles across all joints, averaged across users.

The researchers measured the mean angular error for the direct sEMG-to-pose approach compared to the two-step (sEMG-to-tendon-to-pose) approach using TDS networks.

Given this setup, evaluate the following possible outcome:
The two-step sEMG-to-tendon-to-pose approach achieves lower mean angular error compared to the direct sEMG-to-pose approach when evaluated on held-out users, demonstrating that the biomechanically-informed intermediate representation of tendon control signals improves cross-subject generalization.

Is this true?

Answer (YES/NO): NO